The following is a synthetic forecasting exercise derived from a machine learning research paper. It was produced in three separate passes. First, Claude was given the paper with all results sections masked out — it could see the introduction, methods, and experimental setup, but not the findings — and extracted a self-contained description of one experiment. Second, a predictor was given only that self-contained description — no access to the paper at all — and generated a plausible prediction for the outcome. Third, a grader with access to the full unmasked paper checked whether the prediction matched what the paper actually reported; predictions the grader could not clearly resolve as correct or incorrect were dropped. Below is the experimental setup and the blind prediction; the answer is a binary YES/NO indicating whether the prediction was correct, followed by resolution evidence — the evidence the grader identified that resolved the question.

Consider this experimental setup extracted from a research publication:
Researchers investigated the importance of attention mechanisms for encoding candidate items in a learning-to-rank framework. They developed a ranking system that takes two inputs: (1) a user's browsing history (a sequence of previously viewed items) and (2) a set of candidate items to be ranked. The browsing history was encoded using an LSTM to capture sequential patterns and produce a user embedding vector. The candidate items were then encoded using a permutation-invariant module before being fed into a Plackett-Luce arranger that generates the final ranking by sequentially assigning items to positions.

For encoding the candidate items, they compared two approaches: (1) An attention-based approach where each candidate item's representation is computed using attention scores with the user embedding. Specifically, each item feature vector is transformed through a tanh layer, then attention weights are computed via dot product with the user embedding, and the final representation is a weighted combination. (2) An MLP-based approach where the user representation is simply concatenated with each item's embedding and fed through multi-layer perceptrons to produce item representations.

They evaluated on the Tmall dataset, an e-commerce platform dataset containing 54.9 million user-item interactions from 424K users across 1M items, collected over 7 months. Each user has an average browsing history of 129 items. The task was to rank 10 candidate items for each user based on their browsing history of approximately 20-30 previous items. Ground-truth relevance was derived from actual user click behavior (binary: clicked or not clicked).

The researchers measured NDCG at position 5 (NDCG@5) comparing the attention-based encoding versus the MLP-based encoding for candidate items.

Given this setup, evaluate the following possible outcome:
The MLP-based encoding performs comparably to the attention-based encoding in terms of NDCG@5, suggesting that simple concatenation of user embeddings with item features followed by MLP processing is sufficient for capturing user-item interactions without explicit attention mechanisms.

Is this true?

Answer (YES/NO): NO